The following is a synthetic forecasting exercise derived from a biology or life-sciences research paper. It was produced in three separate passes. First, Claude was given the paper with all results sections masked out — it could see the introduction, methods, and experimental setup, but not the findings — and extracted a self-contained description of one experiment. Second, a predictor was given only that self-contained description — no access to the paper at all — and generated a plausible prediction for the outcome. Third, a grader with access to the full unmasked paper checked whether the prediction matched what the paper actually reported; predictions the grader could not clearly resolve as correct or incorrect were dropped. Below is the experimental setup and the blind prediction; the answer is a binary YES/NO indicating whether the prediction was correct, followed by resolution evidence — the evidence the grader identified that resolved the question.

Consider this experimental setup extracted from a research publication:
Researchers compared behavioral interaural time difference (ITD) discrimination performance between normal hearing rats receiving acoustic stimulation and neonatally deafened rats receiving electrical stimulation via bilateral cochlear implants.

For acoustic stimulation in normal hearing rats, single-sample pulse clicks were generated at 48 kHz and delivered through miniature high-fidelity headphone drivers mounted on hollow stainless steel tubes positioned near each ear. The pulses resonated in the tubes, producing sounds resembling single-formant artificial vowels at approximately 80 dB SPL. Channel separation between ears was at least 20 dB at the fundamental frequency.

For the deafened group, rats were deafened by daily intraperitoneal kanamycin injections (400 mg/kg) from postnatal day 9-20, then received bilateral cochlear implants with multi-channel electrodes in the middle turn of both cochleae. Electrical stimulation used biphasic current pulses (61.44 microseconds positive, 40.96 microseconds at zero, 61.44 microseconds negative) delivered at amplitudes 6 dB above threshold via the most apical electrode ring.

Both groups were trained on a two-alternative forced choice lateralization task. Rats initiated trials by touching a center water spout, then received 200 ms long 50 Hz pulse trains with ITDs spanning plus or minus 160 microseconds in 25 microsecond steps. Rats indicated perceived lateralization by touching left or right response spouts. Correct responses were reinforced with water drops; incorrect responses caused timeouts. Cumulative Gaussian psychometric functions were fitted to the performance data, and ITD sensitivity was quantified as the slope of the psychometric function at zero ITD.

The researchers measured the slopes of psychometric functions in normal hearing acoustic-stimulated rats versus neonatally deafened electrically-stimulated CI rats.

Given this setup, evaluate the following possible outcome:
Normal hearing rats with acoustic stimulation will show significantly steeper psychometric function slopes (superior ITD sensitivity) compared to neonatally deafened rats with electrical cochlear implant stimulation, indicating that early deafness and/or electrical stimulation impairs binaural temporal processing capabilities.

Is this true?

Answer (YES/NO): NO